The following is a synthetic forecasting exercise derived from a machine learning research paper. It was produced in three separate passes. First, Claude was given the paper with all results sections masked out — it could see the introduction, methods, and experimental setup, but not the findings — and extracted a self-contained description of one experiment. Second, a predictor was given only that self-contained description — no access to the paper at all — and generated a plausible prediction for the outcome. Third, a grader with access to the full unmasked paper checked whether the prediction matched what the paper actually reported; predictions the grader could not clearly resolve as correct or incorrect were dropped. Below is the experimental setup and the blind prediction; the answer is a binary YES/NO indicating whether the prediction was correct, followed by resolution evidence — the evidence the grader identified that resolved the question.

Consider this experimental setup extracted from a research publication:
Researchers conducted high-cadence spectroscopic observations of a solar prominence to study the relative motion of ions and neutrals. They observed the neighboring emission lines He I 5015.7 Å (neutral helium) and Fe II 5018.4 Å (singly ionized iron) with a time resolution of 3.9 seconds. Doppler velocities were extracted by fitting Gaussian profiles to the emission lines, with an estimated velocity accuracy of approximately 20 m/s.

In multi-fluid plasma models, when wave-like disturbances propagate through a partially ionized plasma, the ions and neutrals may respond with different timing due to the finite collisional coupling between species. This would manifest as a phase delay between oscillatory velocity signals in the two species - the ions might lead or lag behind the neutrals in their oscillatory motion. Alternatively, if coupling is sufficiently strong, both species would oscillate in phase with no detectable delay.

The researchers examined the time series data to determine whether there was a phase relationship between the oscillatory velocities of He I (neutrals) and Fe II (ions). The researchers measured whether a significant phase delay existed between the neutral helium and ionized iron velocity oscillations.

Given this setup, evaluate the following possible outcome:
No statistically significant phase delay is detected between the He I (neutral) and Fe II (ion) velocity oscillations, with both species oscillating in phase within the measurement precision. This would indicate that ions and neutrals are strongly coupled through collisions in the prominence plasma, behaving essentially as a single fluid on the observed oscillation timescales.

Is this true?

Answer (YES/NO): YES